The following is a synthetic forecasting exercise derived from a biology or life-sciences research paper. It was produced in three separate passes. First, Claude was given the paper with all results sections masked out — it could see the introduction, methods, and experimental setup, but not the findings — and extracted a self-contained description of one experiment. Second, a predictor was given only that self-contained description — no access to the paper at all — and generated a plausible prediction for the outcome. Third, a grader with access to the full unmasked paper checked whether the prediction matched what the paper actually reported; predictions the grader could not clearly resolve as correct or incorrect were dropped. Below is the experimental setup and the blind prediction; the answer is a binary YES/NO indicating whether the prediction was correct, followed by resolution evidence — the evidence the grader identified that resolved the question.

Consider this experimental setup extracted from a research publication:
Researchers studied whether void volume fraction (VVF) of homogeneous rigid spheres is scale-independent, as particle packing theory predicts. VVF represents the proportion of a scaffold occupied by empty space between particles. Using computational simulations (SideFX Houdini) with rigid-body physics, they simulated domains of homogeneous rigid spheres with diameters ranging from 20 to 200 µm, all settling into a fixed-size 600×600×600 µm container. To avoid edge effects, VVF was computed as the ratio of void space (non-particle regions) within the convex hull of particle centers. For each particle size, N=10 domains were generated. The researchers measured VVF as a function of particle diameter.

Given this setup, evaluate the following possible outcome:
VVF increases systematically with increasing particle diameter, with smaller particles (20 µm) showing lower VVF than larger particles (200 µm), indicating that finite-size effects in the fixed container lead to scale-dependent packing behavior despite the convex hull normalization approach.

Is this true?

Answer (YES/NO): NO